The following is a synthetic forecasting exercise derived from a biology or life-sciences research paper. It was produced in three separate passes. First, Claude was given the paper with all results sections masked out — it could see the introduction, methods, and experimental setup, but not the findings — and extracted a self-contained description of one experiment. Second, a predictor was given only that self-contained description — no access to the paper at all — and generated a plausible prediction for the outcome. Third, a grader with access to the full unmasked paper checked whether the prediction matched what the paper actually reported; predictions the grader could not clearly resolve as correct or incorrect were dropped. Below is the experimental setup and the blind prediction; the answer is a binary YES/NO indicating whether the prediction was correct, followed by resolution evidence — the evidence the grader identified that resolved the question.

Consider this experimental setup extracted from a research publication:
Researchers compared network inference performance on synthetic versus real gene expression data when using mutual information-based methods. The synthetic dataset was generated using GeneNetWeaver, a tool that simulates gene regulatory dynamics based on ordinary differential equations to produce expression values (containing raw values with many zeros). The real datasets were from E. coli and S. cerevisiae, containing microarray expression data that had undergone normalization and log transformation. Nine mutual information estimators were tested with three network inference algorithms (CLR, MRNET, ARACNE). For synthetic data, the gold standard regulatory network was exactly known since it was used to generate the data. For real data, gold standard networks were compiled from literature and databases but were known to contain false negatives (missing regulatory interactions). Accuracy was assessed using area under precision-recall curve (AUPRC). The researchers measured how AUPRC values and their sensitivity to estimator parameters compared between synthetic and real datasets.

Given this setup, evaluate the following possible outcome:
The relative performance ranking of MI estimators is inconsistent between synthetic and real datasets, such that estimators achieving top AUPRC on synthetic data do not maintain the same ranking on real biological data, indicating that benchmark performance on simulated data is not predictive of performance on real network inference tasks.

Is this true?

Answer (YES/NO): NO